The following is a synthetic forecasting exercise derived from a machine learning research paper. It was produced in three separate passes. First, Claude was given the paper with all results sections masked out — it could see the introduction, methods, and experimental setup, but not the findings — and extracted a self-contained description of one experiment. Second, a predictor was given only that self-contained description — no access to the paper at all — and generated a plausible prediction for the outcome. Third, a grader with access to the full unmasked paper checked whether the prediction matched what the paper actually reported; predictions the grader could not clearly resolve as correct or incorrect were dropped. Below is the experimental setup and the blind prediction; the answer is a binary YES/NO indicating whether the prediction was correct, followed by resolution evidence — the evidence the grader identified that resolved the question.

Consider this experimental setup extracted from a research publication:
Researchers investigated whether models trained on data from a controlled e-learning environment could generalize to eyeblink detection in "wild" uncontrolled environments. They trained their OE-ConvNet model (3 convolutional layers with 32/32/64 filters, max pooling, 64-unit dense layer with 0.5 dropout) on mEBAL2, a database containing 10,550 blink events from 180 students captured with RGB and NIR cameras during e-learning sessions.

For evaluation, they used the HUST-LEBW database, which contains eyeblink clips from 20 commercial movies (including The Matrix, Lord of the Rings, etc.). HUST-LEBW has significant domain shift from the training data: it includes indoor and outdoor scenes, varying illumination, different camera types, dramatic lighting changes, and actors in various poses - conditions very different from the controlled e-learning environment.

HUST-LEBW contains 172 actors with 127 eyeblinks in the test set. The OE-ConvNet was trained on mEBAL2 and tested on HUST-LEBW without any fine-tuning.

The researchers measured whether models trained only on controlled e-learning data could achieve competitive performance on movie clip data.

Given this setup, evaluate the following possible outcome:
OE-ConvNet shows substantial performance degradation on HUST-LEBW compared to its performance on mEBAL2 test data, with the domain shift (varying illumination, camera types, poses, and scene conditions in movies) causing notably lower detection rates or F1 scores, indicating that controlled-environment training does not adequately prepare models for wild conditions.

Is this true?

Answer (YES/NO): NO